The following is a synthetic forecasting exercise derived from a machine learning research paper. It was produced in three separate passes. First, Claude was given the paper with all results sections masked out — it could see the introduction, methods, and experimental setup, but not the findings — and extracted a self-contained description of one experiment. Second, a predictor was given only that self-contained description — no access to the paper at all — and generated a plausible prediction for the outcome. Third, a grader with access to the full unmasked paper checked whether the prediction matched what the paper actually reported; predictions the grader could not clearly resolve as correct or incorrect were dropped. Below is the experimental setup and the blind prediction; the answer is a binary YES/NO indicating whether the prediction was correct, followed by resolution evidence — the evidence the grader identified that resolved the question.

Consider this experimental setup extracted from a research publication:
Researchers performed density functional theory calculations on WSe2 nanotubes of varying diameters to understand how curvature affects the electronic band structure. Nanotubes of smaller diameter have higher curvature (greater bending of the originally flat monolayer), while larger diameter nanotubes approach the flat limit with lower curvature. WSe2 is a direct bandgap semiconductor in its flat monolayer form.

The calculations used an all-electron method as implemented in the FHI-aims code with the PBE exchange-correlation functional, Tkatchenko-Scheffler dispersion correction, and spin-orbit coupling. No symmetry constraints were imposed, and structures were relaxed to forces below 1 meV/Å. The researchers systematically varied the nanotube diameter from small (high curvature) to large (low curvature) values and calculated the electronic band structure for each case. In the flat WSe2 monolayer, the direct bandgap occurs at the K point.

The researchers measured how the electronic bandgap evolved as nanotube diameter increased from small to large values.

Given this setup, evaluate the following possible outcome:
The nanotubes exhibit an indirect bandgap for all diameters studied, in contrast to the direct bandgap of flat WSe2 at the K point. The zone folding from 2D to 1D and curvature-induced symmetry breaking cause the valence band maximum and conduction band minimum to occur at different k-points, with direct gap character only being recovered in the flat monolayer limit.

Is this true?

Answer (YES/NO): NO